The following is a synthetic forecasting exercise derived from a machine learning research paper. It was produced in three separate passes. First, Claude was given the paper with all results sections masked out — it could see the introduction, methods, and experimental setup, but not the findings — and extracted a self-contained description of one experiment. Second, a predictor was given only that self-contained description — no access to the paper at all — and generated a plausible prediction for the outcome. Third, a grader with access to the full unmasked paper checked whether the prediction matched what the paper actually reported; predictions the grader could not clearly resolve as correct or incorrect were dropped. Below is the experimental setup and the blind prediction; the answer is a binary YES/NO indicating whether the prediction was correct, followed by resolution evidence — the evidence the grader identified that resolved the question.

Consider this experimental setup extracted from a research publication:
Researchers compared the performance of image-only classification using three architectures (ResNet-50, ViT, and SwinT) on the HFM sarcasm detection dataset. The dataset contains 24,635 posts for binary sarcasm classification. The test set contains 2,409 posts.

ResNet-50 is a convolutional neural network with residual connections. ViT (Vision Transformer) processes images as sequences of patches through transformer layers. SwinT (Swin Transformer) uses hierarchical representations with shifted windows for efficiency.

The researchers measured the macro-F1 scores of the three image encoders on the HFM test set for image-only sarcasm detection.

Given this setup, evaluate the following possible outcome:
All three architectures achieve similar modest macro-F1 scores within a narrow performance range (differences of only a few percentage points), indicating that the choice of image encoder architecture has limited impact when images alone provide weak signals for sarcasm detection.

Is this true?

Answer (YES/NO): YES